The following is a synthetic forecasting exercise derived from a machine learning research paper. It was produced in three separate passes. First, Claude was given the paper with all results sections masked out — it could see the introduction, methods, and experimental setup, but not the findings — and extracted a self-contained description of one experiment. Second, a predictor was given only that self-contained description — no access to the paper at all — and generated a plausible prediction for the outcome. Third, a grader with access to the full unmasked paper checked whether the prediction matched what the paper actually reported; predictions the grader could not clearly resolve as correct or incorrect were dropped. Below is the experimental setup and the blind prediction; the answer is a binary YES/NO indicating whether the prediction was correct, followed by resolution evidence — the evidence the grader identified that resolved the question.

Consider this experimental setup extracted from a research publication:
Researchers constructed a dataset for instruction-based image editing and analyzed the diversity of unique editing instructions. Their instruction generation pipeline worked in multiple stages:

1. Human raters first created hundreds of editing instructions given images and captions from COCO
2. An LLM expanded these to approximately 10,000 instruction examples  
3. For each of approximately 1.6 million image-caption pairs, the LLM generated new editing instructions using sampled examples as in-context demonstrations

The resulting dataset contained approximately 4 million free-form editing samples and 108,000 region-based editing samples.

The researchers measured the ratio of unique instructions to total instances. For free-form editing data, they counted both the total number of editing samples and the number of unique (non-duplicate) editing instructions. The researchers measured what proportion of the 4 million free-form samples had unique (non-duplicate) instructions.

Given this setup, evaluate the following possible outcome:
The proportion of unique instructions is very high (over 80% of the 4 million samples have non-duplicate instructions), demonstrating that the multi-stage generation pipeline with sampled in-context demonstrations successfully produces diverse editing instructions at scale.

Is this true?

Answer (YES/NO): NO